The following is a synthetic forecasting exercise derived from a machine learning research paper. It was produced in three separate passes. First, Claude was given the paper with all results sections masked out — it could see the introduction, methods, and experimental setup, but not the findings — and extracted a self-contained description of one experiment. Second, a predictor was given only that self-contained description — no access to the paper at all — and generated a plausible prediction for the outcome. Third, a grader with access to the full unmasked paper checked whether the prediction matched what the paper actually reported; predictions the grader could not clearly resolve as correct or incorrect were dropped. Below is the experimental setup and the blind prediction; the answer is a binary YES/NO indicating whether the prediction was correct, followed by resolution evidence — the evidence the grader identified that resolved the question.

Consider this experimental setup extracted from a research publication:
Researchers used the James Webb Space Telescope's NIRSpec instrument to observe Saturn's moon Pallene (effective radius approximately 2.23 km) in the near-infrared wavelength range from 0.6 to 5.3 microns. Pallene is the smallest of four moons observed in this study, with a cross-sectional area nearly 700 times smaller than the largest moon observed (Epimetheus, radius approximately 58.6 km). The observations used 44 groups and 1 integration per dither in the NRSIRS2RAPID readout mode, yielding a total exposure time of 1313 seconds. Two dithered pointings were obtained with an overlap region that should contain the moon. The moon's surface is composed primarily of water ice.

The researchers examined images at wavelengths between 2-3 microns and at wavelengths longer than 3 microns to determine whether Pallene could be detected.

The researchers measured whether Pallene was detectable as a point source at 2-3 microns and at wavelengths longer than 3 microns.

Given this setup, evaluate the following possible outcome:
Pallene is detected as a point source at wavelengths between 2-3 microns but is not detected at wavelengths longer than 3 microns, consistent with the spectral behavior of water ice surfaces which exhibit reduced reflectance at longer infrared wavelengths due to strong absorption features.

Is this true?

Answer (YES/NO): YES